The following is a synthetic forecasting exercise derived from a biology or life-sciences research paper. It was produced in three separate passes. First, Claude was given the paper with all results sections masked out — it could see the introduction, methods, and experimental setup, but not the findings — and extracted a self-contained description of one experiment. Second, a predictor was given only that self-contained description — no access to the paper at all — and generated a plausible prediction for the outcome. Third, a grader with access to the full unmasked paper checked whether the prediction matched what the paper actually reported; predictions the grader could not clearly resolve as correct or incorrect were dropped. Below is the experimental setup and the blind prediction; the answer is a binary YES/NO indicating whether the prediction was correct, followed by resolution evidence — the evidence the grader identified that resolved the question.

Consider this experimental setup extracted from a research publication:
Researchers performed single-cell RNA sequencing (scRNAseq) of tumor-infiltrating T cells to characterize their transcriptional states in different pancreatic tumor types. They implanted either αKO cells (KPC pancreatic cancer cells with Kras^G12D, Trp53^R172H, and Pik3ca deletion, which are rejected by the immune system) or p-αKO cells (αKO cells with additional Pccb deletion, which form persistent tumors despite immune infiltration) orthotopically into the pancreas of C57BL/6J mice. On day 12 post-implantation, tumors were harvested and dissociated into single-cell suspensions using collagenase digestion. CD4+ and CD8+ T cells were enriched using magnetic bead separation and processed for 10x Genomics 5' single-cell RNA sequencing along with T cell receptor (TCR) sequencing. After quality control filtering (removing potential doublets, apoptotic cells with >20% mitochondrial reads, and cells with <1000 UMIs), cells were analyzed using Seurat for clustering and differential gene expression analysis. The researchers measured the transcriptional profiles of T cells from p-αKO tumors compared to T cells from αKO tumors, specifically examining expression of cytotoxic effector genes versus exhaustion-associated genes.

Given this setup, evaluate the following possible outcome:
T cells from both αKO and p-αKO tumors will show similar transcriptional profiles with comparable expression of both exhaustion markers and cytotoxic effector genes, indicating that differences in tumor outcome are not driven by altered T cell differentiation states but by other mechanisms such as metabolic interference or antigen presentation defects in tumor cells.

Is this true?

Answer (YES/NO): NO